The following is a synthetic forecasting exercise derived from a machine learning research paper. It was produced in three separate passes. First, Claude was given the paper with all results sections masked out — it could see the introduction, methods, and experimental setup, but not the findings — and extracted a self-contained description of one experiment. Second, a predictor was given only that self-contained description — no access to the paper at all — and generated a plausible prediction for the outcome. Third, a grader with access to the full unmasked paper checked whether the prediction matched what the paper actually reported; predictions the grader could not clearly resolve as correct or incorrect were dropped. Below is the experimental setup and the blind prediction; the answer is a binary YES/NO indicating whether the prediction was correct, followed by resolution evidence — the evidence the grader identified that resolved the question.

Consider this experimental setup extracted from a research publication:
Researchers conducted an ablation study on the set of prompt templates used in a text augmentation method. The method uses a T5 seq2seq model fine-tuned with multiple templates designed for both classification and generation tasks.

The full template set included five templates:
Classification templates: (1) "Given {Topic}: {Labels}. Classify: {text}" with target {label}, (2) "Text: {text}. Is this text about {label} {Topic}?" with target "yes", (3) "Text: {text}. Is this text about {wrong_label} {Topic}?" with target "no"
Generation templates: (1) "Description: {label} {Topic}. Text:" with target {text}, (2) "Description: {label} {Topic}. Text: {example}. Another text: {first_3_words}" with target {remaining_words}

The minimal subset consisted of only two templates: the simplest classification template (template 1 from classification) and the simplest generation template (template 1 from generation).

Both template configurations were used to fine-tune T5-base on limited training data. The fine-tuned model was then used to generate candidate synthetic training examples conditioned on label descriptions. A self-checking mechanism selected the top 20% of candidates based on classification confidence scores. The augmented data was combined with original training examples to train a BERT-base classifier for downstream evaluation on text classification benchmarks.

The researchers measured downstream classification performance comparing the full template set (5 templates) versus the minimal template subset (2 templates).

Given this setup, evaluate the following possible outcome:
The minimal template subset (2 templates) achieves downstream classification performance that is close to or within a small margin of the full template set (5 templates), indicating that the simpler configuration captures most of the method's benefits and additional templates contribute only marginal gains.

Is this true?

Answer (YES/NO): NO